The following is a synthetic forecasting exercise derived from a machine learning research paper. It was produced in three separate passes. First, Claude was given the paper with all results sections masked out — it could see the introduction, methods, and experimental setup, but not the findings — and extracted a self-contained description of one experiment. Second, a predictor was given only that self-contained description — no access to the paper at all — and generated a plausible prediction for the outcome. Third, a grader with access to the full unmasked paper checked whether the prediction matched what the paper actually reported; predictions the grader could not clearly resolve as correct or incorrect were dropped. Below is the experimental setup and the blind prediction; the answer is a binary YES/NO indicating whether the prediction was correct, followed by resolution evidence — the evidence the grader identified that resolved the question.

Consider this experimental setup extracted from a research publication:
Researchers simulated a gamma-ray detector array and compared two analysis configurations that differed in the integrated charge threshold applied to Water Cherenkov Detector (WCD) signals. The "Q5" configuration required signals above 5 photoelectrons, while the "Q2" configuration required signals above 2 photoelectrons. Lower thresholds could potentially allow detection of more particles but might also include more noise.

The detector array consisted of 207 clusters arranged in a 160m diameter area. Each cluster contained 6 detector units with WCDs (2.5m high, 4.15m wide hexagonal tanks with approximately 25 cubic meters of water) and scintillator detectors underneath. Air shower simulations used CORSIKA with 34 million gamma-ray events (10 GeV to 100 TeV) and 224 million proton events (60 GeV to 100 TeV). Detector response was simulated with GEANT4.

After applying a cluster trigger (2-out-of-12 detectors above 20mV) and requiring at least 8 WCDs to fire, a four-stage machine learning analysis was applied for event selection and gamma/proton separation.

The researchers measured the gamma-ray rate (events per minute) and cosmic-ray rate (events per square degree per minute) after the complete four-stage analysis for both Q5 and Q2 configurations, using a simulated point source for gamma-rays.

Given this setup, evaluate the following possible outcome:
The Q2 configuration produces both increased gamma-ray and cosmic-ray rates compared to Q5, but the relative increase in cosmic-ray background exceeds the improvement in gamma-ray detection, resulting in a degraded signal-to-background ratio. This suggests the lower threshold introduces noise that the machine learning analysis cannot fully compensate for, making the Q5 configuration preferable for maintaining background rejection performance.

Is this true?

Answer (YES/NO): NO